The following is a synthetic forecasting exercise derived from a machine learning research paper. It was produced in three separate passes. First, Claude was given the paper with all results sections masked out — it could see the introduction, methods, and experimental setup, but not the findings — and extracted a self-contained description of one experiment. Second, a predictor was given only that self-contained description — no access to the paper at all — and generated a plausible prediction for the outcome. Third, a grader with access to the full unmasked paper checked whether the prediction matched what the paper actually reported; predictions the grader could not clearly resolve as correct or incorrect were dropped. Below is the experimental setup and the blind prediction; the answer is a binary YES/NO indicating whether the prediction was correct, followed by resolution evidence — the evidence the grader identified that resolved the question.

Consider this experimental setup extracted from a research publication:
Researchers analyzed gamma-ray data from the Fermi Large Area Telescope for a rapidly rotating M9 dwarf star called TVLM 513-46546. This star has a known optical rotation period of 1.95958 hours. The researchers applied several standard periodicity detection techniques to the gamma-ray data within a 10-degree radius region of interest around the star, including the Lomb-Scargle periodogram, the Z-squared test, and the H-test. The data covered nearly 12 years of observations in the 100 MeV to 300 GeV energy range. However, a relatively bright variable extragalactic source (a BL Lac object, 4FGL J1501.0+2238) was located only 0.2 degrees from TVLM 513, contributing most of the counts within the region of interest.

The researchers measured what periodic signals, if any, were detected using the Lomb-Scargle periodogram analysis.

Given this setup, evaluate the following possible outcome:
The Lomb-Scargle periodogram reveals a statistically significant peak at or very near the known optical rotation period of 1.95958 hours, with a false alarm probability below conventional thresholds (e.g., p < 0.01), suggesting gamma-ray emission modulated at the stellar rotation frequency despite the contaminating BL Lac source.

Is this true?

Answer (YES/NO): NO